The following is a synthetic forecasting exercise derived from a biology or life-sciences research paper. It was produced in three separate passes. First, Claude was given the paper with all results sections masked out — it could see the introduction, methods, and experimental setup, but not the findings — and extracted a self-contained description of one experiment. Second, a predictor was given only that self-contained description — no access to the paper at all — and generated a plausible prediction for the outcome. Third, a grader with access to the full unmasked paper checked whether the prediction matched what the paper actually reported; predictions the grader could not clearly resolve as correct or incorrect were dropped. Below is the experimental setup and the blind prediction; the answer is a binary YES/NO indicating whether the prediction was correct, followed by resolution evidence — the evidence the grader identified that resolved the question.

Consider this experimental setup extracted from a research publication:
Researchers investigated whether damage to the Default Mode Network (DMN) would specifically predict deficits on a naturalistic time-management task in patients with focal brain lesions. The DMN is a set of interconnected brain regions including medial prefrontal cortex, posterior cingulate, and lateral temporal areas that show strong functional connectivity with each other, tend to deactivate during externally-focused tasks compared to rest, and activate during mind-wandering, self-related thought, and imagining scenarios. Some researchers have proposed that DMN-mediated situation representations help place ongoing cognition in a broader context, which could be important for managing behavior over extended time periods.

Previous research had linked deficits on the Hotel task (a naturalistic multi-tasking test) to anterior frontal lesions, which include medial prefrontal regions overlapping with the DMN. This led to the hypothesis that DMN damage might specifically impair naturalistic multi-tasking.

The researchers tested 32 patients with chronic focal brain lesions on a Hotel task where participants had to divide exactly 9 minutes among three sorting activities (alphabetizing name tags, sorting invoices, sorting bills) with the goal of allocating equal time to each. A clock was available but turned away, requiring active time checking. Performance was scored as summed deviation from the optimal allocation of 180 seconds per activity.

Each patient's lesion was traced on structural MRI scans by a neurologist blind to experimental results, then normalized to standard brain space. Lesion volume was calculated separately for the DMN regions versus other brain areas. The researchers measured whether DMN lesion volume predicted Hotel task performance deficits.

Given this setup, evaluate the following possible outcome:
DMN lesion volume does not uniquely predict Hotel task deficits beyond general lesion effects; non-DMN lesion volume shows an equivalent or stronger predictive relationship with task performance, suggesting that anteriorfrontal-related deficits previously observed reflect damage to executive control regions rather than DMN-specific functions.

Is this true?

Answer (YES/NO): NO